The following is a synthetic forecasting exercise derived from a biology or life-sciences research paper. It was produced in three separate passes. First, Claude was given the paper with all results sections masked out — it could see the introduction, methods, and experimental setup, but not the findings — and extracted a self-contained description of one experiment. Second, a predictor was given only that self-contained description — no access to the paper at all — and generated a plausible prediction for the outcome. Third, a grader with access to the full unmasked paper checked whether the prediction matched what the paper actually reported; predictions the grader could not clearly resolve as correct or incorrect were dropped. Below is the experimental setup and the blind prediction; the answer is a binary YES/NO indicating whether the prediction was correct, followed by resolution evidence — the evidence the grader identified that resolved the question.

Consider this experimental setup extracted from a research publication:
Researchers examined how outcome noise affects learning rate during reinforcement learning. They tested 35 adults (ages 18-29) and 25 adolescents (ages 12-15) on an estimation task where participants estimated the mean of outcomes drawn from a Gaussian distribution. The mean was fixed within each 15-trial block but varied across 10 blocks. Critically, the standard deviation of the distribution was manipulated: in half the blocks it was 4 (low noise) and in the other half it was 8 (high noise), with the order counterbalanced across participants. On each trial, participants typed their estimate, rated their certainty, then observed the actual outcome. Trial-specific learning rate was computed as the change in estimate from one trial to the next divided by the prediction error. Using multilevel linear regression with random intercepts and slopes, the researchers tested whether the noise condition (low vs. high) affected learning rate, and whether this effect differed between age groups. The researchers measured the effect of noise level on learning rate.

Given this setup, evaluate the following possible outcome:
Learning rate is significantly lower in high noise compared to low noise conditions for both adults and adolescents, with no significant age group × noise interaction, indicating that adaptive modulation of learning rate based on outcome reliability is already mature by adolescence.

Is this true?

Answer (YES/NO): NO